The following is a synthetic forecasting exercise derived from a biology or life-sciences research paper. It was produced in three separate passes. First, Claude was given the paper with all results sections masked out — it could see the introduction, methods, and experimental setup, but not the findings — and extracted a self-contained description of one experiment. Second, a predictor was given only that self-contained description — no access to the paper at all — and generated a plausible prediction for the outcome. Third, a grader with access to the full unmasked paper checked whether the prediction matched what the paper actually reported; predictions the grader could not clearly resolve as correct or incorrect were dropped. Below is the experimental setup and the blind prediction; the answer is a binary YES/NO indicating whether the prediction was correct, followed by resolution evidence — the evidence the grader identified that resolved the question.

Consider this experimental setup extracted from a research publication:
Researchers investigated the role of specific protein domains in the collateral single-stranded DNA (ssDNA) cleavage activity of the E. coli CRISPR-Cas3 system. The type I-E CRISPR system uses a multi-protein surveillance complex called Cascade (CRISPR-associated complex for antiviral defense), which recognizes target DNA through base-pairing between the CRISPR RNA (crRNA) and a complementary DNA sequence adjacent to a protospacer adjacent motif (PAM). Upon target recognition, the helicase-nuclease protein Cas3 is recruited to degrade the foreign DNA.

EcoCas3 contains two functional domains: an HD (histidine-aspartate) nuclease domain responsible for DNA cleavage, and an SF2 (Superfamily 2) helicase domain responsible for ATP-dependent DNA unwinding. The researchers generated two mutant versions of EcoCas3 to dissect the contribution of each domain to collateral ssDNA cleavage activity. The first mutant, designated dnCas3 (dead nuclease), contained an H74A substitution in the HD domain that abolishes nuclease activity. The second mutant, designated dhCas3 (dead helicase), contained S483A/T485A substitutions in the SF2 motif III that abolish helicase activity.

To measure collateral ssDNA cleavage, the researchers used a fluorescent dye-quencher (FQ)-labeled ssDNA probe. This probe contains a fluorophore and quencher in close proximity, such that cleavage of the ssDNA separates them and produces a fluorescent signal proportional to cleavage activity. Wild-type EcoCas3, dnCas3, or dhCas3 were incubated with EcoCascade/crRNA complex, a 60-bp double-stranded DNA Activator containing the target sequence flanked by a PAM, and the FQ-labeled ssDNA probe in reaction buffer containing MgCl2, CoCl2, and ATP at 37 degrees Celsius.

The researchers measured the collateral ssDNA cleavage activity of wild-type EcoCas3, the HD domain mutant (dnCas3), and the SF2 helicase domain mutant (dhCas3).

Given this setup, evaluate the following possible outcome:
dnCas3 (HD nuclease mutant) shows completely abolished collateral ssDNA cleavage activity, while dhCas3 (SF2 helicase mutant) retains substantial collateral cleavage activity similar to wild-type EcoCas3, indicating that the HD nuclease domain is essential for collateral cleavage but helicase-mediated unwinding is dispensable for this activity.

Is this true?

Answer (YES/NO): YES